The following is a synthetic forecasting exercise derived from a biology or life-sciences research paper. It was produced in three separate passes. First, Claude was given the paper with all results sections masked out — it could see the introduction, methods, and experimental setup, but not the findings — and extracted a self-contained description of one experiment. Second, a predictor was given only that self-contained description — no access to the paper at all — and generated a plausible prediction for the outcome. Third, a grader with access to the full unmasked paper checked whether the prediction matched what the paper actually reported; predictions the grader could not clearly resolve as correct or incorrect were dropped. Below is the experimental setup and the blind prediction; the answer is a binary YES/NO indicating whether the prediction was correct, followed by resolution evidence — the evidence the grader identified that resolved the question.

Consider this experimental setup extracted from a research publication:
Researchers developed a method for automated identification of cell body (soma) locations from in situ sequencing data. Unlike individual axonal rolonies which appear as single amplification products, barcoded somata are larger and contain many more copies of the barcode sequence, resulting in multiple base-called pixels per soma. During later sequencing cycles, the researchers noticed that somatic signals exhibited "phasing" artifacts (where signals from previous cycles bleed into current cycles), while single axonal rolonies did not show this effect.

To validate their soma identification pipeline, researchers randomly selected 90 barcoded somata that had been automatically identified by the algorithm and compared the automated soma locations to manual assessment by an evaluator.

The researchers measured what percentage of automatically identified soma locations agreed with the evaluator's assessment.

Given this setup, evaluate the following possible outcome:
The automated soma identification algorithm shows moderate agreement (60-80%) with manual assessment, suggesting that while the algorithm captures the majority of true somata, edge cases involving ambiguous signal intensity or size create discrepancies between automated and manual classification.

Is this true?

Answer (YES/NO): NO